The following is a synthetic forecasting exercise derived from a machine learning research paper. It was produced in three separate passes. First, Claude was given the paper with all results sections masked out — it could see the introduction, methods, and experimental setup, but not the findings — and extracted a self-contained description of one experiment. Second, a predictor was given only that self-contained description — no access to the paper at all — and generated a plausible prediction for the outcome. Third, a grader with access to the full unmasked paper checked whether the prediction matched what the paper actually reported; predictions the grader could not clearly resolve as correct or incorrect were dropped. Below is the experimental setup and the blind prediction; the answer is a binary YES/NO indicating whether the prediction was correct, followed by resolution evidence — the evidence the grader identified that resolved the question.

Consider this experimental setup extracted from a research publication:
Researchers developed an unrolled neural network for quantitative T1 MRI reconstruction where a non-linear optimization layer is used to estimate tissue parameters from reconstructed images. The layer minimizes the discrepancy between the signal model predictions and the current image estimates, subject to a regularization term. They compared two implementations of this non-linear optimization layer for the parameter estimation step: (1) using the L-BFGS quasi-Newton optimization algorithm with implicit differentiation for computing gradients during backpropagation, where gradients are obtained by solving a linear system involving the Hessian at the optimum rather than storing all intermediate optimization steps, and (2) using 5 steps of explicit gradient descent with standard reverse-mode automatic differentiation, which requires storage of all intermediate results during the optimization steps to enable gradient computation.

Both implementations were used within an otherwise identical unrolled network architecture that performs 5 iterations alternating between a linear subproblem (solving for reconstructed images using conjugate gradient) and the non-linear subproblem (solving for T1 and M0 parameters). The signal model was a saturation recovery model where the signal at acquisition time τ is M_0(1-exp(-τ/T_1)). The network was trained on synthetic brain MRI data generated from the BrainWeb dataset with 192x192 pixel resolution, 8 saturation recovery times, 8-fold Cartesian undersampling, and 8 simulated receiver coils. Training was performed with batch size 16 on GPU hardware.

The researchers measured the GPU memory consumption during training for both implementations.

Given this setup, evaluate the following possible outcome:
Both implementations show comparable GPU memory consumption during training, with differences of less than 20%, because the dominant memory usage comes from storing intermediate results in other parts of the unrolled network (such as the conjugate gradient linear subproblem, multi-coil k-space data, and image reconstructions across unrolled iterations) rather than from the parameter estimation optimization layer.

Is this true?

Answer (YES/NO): YES